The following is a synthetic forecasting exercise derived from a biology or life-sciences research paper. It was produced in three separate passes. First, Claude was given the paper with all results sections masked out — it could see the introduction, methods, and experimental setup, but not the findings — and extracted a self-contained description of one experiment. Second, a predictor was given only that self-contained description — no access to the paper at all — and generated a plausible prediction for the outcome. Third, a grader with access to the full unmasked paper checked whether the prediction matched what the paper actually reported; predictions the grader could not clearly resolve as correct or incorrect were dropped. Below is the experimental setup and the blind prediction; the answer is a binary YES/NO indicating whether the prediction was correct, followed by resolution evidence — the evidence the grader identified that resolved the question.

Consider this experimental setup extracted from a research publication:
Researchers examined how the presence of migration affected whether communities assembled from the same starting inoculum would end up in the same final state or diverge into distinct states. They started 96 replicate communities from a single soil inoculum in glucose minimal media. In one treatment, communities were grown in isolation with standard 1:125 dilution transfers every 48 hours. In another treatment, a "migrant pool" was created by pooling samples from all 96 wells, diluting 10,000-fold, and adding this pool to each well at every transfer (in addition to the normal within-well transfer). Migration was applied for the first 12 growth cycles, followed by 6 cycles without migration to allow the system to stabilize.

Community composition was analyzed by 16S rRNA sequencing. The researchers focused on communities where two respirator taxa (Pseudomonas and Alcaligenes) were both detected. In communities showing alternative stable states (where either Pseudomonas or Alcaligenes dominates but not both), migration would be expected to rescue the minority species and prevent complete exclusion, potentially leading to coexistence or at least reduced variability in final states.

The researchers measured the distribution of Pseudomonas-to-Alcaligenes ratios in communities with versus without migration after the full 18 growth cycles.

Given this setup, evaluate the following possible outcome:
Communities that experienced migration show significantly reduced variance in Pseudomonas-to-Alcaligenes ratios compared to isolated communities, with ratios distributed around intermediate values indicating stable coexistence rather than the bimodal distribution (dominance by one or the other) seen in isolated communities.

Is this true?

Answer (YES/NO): NO